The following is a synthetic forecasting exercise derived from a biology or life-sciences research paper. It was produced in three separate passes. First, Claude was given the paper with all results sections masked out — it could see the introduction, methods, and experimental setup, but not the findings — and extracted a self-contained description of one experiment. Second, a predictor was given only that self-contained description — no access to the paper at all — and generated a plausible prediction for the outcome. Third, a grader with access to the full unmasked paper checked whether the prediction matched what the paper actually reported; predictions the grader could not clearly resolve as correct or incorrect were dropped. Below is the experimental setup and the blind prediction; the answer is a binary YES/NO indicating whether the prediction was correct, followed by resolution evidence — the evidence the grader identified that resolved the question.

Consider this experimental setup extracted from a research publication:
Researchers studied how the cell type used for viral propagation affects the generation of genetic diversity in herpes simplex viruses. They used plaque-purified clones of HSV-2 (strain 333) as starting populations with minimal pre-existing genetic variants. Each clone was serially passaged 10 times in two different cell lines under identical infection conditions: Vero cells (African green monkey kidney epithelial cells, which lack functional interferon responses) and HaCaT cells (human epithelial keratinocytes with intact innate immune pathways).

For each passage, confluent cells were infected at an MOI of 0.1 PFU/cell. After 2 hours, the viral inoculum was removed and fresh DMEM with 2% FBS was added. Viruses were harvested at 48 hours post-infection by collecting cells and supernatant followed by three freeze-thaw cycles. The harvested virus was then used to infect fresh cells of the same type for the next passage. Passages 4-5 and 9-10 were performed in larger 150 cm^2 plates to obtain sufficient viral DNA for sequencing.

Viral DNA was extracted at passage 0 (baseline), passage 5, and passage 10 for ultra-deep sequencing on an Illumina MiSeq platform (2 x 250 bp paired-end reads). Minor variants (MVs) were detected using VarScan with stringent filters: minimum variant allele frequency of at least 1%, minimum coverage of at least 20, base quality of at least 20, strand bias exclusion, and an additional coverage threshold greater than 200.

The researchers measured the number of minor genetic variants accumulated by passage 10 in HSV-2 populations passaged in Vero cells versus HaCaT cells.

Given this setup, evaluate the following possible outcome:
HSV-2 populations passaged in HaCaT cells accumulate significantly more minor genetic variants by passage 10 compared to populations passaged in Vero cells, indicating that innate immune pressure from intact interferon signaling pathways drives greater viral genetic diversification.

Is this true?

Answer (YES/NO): NO